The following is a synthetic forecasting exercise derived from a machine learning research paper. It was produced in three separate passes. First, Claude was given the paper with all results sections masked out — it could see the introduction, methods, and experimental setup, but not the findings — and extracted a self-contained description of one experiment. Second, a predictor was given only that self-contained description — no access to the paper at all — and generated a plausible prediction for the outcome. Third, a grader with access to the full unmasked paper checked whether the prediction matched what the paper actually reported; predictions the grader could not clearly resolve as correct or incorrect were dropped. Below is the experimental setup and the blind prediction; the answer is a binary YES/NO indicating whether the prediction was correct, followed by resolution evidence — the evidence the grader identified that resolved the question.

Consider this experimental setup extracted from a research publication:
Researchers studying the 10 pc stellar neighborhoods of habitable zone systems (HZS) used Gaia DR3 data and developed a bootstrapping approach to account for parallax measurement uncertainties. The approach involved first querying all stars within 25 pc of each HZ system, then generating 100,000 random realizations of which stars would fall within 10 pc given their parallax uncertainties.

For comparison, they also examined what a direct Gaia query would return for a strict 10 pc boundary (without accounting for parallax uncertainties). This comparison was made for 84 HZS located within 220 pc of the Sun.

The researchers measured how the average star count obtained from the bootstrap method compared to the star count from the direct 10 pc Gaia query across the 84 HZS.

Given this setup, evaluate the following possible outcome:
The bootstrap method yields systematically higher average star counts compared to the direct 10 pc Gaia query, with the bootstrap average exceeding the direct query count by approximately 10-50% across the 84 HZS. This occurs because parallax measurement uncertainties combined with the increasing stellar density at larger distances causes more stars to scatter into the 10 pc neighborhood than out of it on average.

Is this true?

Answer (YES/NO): NO